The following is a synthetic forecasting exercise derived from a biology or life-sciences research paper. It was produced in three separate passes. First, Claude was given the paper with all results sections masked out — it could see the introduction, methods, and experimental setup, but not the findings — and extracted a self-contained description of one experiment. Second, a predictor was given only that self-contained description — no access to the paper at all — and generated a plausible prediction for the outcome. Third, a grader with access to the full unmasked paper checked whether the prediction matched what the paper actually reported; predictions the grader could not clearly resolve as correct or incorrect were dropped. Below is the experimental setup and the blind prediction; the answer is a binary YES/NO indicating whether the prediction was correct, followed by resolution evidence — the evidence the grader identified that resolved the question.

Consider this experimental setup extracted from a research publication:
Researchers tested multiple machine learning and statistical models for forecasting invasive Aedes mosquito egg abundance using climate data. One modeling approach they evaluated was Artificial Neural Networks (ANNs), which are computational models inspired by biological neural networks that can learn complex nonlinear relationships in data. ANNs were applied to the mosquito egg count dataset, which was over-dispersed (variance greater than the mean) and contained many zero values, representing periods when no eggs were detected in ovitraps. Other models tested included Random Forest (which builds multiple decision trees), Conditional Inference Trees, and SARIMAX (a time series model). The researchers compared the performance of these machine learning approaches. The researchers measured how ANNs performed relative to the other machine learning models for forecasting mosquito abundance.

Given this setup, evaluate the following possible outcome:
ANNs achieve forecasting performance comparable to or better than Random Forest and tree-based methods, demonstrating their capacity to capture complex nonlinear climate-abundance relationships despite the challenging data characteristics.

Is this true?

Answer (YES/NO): NO